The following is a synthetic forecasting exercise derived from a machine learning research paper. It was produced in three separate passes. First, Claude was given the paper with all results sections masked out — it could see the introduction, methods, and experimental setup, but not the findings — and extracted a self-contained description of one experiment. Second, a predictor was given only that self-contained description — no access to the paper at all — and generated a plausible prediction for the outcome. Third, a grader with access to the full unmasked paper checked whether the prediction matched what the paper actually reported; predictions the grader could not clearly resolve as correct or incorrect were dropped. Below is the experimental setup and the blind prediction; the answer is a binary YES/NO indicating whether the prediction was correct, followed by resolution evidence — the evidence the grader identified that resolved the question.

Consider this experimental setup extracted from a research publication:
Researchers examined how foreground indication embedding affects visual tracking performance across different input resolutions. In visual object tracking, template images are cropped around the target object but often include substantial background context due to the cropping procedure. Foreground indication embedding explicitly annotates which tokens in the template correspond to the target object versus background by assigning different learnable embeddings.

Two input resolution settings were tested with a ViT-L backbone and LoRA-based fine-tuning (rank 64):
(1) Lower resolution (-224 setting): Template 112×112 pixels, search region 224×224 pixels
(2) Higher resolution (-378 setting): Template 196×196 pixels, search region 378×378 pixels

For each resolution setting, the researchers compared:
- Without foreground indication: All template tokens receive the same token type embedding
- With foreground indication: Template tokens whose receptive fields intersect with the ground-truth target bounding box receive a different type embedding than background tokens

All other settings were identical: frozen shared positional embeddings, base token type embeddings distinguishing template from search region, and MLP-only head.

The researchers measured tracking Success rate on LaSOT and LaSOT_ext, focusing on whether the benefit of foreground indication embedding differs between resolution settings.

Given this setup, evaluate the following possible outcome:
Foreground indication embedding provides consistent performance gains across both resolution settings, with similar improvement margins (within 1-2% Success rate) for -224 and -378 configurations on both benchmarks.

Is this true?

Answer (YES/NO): NO